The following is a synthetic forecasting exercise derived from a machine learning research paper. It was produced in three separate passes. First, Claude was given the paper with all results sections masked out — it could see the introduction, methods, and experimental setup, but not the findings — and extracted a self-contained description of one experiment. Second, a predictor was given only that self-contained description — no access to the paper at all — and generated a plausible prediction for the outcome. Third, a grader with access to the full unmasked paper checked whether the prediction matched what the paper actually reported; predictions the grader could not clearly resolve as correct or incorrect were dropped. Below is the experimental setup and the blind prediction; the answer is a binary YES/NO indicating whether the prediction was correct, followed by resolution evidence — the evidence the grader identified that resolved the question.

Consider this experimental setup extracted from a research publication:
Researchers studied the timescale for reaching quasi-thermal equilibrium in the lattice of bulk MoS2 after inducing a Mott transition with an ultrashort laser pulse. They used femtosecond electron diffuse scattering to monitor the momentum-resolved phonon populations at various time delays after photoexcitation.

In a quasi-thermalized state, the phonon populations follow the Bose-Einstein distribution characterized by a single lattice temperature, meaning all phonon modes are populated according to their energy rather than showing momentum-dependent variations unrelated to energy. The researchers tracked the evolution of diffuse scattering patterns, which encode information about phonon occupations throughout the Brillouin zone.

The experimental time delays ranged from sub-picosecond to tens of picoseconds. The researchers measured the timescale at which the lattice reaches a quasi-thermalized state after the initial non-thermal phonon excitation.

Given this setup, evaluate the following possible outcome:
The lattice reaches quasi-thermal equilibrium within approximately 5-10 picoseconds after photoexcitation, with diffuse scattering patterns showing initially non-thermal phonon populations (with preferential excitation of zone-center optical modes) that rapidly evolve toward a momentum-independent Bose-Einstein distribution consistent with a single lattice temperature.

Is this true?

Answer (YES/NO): NO